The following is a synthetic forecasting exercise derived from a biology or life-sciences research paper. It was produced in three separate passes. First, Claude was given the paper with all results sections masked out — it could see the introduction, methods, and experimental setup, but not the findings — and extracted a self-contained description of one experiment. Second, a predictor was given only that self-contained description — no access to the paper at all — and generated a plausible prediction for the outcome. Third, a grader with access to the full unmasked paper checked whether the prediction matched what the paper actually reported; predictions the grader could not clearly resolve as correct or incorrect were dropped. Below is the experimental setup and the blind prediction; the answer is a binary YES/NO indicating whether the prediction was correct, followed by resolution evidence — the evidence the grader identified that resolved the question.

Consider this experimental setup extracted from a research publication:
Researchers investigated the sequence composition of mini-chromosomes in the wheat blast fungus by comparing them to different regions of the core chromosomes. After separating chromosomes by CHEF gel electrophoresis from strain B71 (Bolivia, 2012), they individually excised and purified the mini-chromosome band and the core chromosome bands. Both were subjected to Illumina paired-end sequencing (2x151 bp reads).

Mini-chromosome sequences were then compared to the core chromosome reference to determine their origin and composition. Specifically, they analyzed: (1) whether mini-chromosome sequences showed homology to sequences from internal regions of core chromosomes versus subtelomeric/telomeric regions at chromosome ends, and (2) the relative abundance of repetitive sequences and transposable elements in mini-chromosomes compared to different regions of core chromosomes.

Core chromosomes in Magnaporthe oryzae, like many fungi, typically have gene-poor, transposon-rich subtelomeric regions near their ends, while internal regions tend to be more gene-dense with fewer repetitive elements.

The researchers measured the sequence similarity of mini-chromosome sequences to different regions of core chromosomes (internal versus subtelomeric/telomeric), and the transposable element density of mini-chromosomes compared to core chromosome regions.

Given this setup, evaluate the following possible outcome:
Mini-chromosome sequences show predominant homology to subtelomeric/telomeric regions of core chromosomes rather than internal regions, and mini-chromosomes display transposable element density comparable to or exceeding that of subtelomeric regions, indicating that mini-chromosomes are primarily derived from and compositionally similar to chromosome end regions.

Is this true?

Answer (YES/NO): YES